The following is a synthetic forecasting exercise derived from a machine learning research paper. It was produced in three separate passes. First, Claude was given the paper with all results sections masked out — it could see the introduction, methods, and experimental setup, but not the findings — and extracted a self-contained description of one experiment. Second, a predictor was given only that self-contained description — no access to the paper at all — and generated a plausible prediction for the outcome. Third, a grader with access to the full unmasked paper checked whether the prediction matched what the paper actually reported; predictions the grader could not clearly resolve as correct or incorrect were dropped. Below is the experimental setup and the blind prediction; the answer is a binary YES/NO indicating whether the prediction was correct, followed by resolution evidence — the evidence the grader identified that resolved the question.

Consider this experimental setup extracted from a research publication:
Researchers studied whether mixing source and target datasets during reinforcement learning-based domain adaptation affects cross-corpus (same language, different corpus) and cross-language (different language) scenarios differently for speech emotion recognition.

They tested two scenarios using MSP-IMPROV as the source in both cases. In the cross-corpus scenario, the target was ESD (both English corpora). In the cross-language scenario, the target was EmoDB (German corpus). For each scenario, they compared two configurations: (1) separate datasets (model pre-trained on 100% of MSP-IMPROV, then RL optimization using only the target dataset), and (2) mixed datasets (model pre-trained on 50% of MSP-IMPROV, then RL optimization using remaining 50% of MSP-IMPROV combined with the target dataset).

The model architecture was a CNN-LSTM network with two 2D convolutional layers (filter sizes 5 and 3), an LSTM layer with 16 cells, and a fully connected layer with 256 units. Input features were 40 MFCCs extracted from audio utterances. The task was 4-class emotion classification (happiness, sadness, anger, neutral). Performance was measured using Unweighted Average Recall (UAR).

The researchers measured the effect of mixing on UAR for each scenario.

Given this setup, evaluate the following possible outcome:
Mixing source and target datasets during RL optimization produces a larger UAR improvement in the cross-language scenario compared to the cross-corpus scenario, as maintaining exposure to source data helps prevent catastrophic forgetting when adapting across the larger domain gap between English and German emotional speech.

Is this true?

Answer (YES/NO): YES